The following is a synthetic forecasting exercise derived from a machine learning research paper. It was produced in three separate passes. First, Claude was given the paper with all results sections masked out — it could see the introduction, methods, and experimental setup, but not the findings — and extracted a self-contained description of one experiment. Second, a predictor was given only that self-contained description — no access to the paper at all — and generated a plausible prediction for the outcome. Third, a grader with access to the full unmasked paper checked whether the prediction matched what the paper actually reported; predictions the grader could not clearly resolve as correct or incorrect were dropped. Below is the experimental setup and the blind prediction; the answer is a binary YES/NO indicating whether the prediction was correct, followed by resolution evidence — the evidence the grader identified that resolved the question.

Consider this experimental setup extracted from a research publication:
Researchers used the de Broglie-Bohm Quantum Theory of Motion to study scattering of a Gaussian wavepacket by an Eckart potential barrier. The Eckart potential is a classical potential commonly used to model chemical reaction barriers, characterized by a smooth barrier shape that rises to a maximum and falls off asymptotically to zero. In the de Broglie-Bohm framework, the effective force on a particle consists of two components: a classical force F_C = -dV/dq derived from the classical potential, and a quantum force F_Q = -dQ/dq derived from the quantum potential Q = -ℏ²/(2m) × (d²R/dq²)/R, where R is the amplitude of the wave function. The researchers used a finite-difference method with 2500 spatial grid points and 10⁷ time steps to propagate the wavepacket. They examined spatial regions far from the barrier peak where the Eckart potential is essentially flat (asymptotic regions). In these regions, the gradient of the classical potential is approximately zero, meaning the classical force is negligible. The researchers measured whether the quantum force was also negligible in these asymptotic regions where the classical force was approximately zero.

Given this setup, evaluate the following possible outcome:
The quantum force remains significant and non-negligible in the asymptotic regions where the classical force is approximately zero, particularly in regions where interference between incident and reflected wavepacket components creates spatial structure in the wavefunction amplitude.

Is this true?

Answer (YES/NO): YES